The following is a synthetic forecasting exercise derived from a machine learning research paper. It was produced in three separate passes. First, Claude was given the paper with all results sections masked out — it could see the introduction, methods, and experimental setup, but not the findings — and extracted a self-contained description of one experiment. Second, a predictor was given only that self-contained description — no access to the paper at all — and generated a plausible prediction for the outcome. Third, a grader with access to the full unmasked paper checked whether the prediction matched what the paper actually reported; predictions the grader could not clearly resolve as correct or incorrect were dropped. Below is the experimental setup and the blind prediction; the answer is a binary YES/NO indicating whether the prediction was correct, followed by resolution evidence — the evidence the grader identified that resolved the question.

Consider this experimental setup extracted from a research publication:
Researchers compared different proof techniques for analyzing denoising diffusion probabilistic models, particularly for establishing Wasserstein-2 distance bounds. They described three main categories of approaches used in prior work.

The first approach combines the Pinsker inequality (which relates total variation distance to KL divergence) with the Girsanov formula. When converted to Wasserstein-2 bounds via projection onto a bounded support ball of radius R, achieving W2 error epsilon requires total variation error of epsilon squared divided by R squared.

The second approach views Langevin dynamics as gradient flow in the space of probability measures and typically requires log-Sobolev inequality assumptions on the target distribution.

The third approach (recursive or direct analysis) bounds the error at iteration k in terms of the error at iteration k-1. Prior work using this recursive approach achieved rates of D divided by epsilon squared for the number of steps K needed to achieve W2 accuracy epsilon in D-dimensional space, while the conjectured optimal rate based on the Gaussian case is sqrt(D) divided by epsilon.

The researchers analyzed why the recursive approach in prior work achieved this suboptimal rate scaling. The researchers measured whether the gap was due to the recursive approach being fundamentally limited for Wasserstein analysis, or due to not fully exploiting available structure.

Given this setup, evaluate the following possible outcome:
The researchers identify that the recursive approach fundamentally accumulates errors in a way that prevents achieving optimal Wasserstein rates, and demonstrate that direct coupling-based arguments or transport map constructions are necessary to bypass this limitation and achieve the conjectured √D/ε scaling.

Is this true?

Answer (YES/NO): NO